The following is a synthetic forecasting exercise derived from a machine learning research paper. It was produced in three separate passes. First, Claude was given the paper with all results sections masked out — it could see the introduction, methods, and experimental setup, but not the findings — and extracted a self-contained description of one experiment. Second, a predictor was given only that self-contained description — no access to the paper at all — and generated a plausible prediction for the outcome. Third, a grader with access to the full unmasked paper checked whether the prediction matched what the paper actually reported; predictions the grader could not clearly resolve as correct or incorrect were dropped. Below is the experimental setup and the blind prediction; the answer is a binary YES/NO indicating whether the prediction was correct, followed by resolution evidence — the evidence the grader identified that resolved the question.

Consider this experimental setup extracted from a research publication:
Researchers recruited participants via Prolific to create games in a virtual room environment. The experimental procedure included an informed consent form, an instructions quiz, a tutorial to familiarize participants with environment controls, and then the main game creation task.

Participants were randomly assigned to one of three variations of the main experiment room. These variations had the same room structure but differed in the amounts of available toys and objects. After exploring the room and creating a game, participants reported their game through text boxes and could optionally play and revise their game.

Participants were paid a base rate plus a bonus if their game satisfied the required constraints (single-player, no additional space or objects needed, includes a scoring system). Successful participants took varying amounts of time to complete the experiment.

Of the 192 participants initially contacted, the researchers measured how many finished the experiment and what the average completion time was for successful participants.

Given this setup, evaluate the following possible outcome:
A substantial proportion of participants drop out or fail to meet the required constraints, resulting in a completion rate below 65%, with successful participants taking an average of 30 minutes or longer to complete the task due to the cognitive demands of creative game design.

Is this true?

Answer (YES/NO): YES